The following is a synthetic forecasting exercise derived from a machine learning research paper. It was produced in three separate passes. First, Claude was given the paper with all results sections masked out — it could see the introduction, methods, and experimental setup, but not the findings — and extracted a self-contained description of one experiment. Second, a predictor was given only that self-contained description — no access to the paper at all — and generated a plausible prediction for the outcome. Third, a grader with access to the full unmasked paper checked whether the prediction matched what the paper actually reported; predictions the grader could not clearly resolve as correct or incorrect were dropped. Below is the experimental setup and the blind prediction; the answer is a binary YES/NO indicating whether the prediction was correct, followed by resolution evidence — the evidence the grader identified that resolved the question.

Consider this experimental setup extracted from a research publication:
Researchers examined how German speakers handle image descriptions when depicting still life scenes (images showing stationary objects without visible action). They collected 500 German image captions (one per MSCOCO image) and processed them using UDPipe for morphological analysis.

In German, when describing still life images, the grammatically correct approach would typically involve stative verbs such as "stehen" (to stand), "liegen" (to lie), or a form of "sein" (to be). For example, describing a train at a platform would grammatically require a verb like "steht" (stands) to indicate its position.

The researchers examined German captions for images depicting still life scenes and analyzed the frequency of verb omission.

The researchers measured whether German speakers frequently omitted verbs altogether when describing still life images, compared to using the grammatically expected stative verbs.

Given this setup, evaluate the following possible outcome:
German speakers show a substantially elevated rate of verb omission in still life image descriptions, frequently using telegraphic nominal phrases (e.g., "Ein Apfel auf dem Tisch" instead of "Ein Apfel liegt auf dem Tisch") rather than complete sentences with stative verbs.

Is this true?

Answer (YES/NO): YES